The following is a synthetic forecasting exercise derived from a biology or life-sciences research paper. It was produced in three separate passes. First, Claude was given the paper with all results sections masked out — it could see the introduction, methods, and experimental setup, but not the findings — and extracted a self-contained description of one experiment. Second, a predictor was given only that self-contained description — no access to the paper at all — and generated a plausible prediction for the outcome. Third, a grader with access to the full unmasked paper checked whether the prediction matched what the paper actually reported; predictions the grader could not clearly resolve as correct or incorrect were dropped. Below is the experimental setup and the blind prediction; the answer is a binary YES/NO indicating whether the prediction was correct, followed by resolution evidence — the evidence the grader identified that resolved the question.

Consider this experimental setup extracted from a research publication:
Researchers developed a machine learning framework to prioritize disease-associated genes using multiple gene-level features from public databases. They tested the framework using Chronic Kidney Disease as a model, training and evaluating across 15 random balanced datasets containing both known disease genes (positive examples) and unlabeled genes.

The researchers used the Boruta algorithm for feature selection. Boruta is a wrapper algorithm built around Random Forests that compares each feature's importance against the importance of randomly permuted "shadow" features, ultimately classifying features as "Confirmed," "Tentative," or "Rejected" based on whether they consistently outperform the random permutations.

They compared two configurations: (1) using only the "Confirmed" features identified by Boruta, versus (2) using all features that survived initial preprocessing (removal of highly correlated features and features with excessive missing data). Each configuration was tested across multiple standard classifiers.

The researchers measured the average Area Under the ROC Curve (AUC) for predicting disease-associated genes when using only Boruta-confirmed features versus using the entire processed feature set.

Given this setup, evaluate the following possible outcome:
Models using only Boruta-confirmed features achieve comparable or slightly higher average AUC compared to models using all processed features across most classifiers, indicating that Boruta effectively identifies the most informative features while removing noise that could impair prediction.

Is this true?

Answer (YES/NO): NO